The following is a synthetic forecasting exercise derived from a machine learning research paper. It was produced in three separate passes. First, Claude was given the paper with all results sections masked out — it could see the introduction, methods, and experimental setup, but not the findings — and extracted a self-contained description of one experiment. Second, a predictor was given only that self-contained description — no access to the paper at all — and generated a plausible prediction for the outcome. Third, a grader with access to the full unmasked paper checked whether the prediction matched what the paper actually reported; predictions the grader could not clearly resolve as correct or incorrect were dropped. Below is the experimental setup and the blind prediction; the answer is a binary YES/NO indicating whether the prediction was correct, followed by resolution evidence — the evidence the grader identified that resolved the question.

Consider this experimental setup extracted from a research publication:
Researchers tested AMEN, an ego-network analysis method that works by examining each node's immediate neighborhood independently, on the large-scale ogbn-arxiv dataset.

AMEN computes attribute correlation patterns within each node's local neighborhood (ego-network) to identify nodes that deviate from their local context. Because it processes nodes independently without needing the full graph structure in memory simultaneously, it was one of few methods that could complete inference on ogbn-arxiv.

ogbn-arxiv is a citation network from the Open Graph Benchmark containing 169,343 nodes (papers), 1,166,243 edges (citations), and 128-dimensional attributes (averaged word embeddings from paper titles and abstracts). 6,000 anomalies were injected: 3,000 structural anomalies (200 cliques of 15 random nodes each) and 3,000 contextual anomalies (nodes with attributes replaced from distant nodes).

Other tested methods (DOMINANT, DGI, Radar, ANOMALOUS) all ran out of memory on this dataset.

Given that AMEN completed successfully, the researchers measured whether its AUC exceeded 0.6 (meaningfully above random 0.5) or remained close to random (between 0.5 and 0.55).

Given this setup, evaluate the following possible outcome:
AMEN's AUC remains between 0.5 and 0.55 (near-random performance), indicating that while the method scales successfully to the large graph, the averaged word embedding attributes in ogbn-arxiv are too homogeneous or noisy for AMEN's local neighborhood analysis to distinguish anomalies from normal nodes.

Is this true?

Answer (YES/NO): YES